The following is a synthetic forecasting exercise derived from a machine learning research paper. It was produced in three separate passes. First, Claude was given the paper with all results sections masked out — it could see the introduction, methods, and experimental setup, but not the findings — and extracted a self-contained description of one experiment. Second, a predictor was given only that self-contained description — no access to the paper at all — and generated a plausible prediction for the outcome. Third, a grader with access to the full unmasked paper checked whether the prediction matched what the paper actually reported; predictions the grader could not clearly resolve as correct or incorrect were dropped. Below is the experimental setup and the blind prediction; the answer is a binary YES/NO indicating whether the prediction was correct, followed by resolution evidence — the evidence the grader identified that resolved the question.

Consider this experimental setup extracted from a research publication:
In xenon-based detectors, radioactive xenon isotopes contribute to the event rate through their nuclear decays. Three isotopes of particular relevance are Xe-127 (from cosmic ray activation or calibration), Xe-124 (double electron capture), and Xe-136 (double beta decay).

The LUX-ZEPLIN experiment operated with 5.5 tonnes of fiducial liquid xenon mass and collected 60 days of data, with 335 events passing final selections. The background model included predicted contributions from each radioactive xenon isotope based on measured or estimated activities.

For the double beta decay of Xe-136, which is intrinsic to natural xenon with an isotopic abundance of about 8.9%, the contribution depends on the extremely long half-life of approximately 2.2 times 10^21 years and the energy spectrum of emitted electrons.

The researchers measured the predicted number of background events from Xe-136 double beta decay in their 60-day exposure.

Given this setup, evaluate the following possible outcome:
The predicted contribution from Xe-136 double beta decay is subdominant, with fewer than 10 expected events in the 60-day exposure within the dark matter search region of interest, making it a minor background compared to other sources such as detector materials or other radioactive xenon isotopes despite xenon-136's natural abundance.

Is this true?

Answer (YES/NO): NO